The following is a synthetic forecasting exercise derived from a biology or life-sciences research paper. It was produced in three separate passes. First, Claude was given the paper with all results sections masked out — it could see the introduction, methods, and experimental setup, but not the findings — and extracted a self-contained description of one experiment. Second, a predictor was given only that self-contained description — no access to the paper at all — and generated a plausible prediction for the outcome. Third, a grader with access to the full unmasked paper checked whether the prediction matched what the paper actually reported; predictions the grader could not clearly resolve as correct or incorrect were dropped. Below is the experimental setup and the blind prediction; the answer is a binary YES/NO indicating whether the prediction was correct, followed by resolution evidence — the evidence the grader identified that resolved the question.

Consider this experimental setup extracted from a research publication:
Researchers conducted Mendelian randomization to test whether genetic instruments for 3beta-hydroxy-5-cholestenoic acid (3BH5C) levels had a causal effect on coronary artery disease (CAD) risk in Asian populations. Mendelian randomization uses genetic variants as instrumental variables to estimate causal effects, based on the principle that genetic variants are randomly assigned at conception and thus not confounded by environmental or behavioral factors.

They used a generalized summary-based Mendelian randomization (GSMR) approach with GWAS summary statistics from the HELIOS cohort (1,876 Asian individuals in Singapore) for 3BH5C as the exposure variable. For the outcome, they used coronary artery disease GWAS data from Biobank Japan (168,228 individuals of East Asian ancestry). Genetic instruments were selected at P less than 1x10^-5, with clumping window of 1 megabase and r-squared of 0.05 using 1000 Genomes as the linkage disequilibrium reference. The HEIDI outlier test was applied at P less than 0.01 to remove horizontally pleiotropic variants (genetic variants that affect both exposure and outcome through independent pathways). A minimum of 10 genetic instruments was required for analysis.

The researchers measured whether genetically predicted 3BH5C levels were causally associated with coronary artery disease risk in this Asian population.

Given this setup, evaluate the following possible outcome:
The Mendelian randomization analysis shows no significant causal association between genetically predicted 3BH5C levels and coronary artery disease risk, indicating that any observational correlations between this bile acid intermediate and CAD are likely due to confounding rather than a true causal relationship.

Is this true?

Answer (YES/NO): NO